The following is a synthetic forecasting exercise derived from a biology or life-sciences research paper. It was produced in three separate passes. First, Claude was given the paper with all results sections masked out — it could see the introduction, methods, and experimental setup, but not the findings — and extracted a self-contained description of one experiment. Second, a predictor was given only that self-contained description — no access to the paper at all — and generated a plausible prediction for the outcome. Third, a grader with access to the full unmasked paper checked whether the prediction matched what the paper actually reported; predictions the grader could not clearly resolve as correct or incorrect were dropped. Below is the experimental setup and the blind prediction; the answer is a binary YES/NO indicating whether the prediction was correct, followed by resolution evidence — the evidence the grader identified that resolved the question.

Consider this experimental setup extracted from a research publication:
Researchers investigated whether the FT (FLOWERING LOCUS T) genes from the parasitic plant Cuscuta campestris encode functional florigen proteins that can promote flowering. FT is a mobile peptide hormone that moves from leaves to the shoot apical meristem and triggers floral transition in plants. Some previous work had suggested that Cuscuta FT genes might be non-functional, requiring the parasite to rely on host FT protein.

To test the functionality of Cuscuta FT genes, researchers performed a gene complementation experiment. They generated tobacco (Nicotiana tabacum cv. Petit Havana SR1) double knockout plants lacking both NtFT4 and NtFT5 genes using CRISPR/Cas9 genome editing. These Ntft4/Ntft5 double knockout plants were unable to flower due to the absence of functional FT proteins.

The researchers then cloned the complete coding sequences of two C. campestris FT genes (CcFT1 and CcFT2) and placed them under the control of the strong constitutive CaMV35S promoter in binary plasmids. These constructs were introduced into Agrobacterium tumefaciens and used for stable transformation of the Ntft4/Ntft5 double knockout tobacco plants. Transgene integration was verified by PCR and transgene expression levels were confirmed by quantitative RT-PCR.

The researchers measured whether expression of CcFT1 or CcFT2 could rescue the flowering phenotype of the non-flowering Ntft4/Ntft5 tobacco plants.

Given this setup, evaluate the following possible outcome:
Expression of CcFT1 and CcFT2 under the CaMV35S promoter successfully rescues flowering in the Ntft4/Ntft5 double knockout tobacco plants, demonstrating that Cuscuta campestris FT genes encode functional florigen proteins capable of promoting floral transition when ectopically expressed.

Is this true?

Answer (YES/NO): YES